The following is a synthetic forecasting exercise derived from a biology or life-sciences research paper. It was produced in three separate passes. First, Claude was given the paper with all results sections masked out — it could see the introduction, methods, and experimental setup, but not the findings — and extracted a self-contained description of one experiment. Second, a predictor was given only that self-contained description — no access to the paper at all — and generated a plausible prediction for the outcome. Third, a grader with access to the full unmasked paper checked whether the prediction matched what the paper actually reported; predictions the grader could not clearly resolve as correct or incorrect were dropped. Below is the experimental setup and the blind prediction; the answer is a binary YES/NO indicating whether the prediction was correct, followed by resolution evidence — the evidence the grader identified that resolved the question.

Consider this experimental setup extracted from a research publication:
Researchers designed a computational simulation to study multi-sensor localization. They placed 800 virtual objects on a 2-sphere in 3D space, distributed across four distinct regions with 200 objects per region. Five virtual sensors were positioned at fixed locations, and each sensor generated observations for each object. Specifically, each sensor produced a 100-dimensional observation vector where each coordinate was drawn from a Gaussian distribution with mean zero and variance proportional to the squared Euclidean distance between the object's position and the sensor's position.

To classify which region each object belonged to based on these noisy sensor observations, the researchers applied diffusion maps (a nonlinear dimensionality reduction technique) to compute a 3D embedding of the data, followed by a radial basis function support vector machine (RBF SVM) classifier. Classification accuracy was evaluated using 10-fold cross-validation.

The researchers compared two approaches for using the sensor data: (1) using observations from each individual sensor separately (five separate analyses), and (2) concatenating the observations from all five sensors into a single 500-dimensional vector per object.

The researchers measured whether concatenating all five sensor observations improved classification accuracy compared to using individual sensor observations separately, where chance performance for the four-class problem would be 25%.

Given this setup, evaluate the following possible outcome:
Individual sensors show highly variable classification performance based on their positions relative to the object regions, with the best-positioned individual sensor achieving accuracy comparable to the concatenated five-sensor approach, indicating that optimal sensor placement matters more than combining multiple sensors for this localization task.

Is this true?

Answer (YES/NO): NO